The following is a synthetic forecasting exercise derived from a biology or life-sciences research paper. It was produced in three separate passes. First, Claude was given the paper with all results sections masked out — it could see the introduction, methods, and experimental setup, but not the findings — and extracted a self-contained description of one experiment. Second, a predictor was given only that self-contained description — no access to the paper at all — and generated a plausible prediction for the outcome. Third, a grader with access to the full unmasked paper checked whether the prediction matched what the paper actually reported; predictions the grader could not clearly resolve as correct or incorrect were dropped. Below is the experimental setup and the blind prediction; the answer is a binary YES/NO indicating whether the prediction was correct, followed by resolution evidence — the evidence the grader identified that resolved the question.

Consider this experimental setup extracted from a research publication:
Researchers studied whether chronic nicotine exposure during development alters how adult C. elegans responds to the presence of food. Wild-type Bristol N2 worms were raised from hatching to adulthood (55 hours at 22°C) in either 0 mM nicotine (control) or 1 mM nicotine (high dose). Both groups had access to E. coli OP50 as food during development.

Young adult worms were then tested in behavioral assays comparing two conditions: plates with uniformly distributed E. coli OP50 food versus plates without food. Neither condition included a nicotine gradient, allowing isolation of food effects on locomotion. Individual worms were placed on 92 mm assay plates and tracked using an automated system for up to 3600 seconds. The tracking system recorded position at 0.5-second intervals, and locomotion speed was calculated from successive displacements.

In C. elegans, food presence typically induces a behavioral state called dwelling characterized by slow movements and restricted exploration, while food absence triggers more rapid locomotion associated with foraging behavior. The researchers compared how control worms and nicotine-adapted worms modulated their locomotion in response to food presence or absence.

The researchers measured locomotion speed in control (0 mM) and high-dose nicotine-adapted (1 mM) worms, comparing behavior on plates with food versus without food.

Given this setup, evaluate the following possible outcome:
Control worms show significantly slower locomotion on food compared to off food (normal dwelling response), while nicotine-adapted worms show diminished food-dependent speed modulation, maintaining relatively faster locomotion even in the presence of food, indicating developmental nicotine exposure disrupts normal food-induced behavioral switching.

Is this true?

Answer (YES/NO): YES